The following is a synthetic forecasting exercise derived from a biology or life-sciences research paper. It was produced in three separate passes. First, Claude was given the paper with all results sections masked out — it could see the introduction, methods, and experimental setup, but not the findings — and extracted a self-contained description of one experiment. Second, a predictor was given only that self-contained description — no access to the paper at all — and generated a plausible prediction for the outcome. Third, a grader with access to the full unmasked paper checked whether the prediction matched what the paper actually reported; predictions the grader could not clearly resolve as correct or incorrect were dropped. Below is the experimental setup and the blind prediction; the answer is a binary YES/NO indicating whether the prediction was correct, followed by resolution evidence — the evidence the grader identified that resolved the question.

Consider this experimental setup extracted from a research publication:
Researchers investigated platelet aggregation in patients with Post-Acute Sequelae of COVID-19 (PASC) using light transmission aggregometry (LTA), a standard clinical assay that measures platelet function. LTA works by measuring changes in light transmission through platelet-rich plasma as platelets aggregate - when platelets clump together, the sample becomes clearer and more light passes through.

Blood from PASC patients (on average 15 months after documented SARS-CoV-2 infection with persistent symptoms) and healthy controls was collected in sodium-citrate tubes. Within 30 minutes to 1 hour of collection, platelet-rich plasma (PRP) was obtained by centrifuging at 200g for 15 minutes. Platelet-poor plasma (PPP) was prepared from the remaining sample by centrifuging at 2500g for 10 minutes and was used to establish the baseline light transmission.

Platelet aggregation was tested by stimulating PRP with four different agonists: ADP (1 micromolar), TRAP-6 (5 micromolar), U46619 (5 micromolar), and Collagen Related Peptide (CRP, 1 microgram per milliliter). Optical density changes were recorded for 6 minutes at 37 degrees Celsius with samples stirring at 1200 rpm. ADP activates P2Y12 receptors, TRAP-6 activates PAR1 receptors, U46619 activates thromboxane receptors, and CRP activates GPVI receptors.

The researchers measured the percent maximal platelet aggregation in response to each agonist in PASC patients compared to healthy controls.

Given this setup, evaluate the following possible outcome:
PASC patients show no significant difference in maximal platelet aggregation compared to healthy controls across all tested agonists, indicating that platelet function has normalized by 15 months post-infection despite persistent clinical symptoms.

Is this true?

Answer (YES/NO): NO